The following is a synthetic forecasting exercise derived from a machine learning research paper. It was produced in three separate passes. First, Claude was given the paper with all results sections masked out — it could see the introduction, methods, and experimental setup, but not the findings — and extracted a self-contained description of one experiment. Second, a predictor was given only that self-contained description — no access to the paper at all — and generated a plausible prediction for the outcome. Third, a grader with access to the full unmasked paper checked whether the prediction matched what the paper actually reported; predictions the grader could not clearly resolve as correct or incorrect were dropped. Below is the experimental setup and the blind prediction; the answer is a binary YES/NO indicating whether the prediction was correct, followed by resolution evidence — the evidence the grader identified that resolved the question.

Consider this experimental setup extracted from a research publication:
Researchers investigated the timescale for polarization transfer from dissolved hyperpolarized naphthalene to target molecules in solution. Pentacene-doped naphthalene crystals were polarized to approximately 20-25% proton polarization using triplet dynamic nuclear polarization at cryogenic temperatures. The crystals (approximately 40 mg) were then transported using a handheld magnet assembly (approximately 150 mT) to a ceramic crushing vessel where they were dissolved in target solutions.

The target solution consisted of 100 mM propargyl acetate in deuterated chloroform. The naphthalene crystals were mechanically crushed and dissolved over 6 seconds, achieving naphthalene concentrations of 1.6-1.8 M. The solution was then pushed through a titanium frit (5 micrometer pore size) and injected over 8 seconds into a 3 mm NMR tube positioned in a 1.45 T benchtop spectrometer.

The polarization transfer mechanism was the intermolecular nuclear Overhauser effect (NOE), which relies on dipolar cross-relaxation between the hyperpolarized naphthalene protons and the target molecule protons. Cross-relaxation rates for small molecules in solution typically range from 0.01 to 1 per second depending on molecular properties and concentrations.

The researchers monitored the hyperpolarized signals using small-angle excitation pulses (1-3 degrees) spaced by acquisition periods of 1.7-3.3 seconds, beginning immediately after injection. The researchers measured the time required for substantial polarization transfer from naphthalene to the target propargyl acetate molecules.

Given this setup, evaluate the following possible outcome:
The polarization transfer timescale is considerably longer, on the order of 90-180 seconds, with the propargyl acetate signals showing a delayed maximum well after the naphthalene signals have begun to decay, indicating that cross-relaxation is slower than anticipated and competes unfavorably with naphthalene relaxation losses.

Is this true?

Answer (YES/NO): NO